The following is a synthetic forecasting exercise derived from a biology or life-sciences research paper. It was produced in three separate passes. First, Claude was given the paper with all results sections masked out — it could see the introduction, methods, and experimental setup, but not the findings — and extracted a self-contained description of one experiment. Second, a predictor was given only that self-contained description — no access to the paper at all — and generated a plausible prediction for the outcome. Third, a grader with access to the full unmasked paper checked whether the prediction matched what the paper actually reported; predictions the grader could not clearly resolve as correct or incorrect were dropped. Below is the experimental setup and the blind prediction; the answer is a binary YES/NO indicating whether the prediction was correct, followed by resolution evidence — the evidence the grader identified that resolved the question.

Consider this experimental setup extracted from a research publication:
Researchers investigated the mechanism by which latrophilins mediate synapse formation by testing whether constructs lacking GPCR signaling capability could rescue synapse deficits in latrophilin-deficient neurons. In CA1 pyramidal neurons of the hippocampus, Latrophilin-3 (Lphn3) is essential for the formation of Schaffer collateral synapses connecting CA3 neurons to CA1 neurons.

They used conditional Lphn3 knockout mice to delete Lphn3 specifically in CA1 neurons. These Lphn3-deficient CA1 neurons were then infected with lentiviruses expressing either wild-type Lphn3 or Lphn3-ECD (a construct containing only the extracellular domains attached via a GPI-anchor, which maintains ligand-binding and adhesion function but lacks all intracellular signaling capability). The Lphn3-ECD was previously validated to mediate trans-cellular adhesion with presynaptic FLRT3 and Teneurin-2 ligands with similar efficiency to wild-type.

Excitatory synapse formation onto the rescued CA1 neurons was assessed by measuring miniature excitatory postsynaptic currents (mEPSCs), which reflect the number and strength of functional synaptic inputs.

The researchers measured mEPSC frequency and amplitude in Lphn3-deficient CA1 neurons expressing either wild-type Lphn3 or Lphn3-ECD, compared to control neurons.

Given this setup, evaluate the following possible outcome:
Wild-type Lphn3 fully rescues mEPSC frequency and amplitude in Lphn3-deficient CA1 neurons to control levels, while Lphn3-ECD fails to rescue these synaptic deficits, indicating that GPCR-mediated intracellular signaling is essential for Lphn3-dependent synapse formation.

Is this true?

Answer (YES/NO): YES